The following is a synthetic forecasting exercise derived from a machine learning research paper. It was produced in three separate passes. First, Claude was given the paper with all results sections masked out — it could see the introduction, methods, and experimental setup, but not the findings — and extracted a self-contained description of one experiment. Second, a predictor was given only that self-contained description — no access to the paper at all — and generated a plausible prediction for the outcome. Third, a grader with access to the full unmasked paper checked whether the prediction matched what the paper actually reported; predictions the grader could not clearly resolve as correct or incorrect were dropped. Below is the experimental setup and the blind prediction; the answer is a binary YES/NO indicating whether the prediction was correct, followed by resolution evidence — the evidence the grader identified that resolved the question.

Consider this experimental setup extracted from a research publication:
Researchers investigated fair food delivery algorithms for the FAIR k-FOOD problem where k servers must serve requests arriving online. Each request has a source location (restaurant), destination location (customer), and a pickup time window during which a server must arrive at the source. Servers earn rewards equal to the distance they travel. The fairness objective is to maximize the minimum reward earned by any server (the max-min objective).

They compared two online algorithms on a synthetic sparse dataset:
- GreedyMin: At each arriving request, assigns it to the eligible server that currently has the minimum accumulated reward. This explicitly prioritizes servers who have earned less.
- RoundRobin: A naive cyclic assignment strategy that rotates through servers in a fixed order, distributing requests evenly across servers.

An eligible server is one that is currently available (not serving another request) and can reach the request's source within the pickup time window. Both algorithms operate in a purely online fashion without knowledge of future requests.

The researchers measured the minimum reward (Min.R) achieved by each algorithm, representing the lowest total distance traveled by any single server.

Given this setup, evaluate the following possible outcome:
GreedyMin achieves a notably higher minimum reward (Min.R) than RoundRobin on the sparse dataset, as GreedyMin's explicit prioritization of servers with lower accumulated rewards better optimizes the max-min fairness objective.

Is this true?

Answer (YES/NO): YES